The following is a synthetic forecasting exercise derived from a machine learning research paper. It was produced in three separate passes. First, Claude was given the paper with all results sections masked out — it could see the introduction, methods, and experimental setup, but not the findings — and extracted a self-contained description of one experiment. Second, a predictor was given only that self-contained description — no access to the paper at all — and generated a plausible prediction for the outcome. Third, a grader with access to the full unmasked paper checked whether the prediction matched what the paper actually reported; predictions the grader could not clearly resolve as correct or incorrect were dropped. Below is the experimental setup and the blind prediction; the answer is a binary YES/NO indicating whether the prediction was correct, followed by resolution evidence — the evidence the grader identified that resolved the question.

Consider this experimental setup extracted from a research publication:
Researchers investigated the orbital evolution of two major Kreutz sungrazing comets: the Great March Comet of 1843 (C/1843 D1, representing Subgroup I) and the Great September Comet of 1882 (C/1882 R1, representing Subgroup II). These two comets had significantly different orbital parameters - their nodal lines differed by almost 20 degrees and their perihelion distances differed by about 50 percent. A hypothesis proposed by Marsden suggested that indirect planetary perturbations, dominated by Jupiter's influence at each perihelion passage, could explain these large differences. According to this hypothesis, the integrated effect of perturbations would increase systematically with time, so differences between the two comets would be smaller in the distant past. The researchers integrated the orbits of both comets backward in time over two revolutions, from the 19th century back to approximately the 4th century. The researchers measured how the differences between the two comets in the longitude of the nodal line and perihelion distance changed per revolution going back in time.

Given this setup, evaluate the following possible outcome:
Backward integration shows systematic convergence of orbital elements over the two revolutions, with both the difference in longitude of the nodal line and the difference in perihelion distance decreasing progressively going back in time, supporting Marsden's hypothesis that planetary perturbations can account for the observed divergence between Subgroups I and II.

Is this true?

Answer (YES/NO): NO